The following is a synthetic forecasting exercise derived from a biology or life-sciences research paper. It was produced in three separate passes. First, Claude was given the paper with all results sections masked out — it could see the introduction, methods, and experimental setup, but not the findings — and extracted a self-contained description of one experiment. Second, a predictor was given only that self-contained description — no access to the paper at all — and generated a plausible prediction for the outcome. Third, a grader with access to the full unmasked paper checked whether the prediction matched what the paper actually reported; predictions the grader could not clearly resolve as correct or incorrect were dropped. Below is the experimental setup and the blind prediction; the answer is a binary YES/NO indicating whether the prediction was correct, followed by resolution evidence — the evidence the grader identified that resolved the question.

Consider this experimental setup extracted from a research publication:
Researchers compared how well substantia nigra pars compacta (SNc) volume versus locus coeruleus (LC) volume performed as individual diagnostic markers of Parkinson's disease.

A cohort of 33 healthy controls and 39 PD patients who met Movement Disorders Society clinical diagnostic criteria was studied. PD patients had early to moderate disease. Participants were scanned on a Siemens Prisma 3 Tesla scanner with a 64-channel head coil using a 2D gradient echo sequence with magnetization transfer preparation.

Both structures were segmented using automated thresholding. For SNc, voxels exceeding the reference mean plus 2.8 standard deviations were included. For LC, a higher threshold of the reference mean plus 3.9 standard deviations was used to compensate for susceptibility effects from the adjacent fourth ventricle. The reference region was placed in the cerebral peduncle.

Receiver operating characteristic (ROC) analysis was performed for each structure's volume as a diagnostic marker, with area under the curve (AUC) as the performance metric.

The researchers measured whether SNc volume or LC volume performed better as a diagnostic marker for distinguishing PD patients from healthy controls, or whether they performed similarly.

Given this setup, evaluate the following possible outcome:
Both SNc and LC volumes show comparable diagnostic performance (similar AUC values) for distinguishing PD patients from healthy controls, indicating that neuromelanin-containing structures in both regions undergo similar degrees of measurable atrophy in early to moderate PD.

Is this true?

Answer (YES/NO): YES